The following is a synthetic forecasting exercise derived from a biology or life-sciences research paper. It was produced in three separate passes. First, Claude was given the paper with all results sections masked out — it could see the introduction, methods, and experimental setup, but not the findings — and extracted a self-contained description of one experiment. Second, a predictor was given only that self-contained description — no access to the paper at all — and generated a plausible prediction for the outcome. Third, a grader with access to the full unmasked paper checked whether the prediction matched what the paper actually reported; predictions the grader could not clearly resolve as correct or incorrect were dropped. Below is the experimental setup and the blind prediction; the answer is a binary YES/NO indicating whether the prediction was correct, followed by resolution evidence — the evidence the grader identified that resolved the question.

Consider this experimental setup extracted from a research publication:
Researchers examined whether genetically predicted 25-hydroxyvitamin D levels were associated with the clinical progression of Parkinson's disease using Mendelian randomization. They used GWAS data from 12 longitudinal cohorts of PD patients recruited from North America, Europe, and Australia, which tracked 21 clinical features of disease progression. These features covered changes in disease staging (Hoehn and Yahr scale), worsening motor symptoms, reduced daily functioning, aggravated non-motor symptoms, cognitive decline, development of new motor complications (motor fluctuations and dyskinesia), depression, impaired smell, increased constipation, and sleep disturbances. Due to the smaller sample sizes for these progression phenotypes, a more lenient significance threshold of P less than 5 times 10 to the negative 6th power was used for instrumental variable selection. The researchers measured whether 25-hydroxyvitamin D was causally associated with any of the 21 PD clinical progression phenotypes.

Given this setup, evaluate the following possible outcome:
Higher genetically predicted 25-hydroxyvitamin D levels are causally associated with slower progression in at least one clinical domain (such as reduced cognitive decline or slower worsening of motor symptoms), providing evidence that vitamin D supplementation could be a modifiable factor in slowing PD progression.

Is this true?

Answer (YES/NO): NO